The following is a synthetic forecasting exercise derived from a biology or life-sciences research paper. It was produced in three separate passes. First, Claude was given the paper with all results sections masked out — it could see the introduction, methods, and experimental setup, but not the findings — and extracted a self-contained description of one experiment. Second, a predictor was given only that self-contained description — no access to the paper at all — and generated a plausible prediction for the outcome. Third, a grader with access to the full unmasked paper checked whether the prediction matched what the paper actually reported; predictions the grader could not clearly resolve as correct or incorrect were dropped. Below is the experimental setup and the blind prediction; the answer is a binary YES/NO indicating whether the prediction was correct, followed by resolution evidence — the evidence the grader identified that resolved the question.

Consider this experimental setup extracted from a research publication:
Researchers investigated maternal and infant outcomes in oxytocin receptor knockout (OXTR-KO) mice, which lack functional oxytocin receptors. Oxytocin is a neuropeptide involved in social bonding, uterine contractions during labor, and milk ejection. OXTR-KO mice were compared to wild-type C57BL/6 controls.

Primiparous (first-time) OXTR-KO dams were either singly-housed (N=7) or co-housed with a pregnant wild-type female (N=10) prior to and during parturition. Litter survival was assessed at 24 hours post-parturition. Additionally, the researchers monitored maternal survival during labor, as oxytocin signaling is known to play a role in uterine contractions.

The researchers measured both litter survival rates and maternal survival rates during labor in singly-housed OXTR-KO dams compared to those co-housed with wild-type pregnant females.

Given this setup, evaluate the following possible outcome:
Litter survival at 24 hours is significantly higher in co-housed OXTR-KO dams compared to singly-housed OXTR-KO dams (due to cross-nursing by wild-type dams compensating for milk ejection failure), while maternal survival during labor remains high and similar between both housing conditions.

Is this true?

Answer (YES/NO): NO